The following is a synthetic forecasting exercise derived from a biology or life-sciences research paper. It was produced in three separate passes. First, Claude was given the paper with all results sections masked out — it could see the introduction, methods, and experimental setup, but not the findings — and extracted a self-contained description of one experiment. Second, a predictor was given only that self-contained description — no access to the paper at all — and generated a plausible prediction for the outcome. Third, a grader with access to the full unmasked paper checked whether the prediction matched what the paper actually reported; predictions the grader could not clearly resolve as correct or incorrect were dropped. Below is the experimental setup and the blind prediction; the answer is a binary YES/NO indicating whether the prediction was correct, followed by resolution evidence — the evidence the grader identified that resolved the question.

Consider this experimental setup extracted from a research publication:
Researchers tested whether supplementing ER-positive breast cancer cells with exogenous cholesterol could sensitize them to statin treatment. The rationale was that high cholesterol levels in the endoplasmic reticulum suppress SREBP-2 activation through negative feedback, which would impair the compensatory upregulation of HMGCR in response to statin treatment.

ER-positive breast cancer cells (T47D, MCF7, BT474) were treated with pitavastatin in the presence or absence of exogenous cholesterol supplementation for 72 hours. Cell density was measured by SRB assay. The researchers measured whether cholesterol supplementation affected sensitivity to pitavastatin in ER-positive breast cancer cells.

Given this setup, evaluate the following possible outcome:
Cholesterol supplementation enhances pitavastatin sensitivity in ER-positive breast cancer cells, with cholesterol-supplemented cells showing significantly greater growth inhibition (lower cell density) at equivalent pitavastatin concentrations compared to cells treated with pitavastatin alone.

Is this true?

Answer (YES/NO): YES